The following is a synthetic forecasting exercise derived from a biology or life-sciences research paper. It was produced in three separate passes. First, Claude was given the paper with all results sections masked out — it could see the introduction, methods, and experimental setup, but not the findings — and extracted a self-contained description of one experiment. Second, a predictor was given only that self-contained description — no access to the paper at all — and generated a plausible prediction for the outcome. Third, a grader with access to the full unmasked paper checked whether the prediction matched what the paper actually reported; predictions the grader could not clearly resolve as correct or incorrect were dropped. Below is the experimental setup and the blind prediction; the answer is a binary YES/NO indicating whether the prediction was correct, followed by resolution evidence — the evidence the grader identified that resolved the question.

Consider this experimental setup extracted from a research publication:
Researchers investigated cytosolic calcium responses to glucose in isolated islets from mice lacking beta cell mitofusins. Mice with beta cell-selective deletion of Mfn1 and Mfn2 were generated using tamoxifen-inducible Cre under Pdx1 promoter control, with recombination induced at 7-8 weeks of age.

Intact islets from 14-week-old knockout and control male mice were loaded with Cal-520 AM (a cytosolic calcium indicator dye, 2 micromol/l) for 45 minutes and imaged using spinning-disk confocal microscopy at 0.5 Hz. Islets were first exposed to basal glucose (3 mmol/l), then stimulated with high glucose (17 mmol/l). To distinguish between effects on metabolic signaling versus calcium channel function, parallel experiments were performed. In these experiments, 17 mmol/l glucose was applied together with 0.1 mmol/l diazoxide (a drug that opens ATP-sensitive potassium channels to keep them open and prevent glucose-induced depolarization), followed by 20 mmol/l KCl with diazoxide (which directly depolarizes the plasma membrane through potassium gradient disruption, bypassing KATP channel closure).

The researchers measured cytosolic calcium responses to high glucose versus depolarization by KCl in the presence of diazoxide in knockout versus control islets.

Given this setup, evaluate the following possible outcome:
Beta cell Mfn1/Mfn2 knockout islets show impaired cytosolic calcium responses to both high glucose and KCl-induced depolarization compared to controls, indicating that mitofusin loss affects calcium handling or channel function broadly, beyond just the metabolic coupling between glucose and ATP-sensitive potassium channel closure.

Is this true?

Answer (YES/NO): YES